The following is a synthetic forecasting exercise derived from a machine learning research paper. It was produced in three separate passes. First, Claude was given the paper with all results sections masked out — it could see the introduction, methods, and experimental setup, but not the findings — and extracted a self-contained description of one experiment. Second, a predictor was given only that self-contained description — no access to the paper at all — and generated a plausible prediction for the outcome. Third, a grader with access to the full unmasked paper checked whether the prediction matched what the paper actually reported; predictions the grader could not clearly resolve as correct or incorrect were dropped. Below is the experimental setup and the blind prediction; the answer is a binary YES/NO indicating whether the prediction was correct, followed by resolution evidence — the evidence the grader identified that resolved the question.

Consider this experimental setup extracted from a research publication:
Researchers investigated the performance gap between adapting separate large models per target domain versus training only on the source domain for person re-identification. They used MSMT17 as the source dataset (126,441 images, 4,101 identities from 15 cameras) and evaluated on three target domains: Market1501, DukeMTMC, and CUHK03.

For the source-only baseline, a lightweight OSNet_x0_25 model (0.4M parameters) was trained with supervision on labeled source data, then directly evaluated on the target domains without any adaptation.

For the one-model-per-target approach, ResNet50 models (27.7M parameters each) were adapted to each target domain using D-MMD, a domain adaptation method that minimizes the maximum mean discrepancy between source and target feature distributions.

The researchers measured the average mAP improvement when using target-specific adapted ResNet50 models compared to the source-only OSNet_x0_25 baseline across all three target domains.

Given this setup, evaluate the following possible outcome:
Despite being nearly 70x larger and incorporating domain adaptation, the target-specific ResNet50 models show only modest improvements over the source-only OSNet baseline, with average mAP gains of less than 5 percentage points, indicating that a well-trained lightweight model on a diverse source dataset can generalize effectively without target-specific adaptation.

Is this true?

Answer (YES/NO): NO